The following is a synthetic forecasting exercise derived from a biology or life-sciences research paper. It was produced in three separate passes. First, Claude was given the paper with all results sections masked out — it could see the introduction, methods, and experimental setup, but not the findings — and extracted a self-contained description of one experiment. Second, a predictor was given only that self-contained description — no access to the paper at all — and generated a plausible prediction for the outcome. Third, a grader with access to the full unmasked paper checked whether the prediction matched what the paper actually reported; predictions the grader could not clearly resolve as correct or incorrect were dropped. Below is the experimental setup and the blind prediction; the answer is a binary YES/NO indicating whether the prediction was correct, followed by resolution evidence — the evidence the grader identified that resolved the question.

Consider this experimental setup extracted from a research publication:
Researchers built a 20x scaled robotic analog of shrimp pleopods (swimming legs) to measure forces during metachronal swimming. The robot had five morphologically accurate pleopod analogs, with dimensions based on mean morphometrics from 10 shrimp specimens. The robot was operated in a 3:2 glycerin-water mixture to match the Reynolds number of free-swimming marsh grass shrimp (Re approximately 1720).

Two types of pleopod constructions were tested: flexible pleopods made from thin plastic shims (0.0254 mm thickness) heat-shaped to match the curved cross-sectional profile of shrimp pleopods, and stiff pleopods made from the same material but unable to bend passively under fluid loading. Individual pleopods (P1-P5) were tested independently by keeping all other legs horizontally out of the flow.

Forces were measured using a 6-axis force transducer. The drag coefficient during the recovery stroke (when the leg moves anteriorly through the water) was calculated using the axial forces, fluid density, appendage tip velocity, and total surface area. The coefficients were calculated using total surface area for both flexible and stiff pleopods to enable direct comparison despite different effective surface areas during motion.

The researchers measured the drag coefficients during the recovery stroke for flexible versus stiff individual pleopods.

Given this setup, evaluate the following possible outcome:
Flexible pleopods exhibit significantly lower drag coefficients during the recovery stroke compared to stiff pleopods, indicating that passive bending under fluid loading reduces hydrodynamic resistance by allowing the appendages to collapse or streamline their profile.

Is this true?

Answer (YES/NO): YES